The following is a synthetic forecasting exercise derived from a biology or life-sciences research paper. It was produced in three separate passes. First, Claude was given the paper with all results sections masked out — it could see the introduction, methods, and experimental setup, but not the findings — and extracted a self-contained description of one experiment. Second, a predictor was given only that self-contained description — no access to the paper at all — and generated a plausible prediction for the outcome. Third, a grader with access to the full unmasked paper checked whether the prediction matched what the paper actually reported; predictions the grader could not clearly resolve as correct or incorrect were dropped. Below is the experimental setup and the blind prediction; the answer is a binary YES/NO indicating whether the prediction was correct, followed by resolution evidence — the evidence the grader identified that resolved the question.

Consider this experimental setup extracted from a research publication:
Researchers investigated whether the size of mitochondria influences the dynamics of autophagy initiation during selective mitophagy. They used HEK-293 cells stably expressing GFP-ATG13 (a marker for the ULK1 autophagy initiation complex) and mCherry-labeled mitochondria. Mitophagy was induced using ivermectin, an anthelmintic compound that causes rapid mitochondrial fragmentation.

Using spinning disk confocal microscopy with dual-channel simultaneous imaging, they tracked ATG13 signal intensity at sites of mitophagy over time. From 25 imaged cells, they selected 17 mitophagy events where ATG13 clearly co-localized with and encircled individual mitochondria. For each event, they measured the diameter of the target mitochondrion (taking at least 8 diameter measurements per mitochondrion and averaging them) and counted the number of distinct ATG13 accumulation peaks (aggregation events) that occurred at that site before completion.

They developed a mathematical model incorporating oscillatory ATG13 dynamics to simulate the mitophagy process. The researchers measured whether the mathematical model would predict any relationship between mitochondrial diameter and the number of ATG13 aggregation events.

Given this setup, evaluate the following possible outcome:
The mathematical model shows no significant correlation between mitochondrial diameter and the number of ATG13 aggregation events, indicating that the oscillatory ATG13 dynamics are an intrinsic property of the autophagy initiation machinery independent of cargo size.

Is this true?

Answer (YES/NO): NO